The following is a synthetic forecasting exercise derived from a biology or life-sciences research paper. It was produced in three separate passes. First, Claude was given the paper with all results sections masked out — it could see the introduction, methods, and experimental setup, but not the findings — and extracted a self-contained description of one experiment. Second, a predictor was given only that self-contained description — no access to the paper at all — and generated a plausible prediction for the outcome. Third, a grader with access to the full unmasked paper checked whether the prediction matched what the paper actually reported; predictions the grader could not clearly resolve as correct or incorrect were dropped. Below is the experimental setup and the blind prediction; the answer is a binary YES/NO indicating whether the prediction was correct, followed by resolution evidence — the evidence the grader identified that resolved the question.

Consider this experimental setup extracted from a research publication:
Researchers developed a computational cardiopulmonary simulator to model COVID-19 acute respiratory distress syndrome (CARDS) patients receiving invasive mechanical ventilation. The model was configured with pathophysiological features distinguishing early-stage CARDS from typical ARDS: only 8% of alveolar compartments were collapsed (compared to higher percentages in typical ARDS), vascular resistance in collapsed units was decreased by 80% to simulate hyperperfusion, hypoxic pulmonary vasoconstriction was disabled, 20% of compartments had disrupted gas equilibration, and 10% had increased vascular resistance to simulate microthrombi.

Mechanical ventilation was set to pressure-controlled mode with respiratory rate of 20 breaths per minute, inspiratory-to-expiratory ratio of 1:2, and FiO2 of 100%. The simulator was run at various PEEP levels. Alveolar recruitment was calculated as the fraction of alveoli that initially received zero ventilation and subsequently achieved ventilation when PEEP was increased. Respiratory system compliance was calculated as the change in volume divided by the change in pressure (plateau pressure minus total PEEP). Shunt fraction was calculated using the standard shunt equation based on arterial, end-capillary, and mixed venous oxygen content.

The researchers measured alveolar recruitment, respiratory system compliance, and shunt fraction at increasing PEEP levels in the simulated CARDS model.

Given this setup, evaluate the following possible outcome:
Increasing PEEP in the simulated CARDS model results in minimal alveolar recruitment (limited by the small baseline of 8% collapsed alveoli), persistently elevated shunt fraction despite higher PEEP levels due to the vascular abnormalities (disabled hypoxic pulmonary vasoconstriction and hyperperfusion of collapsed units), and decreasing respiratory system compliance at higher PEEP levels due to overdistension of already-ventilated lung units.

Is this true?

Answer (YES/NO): YES